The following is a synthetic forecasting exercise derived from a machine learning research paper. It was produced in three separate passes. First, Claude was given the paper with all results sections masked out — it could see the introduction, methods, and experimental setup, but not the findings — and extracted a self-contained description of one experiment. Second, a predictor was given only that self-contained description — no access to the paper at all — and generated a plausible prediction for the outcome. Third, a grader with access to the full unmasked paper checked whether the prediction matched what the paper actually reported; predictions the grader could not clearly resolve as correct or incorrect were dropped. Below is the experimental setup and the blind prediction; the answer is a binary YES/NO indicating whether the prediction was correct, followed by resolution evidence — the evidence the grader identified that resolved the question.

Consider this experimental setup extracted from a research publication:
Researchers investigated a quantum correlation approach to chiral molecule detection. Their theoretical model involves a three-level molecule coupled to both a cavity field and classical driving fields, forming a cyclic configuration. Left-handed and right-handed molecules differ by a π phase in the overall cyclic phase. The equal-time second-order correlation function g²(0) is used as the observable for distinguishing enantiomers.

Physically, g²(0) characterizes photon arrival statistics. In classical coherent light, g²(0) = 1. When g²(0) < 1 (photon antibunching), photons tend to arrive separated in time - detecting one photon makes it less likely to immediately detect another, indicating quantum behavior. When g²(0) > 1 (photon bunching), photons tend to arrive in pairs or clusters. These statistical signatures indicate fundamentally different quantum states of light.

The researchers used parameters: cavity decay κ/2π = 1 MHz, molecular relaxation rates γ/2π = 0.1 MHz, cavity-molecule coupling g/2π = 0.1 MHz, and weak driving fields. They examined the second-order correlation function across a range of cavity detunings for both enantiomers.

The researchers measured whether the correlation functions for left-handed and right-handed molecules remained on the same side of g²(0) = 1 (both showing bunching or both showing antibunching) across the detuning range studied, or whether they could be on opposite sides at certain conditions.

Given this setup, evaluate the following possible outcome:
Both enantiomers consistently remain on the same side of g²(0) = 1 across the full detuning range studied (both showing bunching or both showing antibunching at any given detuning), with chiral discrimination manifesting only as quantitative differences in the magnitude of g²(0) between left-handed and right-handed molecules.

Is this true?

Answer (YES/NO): NO